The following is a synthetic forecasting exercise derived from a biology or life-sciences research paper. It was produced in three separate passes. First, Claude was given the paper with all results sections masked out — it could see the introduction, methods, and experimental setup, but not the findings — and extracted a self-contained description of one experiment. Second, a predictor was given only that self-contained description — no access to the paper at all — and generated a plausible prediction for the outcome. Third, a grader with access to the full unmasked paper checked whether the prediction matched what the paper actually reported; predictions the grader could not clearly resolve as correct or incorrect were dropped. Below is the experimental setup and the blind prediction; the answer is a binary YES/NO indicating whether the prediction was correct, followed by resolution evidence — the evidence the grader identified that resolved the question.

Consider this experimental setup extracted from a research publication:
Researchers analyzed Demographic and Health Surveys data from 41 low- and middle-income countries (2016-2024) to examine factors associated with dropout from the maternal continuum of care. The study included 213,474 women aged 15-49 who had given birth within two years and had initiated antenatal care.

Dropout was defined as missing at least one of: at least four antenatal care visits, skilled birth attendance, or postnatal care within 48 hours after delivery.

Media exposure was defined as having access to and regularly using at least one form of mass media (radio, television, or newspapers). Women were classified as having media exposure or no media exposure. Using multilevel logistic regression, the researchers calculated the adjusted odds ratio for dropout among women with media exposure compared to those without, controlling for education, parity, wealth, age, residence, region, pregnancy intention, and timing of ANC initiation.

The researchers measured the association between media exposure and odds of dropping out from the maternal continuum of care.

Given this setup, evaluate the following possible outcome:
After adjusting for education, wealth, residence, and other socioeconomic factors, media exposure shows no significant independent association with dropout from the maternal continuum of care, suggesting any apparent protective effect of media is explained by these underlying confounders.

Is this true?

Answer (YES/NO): NO